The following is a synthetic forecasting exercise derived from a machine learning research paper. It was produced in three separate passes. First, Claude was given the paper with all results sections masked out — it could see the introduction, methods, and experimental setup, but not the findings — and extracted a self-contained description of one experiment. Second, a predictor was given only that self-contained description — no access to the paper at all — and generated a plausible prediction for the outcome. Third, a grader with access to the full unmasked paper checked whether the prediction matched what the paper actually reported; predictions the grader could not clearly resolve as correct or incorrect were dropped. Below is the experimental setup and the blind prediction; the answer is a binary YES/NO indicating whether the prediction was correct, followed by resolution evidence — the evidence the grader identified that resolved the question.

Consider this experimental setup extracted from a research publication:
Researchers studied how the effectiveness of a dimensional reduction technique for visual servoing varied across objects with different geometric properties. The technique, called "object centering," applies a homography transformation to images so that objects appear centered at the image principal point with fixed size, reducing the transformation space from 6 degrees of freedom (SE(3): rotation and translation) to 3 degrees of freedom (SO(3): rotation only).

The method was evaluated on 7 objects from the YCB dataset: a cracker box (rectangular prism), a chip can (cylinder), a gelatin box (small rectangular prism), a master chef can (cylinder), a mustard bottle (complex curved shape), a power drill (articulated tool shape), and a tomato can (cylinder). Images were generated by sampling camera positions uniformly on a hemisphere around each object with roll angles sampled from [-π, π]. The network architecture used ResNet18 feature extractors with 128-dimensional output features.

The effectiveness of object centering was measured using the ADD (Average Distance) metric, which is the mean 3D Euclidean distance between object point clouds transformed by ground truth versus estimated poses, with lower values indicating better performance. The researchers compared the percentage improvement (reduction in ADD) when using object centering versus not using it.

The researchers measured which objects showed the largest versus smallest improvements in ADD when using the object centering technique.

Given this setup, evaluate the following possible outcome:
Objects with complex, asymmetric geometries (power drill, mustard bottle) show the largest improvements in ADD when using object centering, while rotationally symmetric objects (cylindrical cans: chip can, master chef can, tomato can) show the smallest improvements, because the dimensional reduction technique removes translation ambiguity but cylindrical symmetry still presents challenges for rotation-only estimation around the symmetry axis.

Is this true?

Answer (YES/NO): NO